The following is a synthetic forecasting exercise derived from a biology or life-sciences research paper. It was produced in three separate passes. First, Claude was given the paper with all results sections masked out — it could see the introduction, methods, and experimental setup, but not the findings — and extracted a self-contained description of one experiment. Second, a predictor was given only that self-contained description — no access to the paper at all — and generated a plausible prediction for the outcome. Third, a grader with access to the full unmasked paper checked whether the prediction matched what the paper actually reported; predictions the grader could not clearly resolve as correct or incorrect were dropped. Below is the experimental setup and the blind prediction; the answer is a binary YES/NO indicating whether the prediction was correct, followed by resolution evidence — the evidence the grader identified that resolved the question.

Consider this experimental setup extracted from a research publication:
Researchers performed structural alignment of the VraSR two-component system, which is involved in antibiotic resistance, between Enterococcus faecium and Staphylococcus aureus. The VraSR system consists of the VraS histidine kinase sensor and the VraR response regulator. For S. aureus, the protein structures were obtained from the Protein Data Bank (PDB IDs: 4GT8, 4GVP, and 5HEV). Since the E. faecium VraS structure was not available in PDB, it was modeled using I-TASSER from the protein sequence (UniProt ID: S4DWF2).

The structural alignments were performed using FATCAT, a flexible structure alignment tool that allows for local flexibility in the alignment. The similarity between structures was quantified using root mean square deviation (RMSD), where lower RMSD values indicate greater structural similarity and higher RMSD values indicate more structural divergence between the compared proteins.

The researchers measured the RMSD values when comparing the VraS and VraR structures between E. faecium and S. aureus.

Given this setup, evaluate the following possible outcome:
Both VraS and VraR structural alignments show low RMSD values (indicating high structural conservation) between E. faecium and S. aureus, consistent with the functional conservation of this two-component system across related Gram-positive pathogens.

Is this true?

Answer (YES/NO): NO